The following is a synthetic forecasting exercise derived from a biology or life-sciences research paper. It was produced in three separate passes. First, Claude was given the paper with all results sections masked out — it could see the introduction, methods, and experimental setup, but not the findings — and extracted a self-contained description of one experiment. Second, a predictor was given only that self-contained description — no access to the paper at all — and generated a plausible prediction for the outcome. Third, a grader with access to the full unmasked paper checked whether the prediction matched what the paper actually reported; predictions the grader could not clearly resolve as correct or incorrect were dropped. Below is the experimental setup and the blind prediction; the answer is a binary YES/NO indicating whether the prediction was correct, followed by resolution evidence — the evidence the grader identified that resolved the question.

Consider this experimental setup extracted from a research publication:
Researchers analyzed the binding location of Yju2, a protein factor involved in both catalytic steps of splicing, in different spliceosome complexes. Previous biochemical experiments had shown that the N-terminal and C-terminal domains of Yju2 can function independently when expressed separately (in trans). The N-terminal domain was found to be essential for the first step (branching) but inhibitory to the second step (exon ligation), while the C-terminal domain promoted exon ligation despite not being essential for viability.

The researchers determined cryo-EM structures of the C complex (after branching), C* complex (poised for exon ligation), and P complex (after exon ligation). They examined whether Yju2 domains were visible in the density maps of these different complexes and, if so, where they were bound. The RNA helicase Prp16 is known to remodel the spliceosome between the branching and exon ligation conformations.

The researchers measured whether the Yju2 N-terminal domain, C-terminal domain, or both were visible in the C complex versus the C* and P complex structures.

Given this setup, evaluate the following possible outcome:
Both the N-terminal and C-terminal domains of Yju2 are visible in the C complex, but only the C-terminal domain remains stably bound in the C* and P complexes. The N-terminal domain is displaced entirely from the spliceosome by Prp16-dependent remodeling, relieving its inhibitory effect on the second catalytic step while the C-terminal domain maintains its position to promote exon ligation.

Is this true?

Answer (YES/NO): NO